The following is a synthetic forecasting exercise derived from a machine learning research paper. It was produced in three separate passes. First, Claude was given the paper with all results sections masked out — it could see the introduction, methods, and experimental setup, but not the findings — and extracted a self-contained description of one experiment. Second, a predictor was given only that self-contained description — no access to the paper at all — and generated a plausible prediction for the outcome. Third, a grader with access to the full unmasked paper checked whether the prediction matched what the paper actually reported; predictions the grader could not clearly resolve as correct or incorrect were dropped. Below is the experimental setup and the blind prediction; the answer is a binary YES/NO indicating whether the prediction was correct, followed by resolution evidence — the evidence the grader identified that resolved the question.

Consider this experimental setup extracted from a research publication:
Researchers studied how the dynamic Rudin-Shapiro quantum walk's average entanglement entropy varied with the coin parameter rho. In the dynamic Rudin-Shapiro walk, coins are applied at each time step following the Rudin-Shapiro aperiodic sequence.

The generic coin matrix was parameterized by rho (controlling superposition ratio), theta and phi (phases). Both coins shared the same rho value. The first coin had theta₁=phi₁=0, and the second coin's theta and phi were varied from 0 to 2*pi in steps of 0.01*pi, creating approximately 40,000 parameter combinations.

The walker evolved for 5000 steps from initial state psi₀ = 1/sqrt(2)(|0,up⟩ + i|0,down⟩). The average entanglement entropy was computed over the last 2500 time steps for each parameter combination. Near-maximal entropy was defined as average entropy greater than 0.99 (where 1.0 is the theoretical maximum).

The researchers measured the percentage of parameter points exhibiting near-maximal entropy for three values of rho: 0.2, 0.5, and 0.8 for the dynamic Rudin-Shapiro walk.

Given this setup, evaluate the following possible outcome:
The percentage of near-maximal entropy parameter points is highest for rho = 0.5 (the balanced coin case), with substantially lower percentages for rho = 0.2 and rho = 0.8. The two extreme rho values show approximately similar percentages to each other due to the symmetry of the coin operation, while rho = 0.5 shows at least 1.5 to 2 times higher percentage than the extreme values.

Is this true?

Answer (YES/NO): NO